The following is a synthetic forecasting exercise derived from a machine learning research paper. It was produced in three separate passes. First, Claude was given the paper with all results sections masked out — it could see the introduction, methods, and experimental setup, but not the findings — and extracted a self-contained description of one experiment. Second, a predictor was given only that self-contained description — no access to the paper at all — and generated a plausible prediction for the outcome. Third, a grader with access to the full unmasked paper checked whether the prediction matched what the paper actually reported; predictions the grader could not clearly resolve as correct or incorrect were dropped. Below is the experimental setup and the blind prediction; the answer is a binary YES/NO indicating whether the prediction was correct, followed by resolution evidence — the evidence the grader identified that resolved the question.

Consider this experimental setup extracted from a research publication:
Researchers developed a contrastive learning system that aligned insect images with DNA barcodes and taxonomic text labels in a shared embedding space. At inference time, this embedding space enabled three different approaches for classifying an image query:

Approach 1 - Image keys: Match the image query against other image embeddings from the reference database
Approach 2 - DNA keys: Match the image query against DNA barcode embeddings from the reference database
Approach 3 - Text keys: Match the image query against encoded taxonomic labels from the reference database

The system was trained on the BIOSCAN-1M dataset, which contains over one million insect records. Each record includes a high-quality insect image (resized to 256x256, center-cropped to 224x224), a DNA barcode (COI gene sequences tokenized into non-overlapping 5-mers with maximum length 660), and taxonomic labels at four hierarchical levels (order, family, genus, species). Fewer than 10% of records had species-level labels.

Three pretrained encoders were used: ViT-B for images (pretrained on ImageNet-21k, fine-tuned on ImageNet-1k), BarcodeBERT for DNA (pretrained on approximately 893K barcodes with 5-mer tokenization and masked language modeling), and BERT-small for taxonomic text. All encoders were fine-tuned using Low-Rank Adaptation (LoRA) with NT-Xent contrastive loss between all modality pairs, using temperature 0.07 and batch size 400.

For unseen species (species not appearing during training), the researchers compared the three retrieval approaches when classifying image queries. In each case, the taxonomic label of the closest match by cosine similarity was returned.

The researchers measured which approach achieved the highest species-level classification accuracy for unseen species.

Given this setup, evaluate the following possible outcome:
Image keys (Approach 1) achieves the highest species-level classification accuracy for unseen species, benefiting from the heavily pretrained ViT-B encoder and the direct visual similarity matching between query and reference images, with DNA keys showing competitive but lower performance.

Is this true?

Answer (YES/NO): YES